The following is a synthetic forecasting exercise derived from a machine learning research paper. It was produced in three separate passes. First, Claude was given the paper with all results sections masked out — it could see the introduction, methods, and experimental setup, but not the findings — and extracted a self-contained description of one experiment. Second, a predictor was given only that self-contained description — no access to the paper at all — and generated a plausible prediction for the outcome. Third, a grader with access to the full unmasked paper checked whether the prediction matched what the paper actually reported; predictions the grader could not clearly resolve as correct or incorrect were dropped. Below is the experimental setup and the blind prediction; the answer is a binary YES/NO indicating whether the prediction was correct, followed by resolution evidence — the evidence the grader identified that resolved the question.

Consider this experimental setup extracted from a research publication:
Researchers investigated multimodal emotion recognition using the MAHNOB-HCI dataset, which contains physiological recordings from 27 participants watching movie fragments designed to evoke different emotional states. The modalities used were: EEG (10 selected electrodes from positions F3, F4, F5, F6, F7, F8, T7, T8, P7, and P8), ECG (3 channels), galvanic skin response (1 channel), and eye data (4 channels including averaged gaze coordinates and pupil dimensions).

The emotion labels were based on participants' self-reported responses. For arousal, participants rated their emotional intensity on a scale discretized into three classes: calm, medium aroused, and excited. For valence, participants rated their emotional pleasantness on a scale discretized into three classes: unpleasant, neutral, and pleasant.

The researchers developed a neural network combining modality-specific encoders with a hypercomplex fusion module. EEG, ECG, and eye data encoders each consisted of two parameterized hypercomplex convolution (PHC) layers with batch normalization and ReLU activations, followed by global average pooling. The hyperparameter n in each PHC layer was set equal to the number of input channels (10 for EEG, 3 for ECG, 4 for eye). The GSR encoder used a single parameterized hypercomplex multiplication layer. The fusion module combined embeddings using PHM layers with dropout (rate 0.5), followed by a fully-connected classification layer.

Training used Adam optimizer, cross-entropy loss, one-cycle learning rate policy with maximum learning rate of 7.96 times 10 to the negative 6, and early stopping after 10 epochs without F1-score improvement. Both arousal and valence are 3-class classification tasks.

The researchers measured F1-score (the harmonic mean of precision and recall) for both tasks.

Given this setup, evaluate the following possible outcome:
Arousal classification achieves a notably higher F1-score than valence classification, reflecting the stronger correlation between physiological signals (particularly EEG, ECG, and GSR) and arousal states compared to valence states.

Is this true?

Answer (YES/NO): NO